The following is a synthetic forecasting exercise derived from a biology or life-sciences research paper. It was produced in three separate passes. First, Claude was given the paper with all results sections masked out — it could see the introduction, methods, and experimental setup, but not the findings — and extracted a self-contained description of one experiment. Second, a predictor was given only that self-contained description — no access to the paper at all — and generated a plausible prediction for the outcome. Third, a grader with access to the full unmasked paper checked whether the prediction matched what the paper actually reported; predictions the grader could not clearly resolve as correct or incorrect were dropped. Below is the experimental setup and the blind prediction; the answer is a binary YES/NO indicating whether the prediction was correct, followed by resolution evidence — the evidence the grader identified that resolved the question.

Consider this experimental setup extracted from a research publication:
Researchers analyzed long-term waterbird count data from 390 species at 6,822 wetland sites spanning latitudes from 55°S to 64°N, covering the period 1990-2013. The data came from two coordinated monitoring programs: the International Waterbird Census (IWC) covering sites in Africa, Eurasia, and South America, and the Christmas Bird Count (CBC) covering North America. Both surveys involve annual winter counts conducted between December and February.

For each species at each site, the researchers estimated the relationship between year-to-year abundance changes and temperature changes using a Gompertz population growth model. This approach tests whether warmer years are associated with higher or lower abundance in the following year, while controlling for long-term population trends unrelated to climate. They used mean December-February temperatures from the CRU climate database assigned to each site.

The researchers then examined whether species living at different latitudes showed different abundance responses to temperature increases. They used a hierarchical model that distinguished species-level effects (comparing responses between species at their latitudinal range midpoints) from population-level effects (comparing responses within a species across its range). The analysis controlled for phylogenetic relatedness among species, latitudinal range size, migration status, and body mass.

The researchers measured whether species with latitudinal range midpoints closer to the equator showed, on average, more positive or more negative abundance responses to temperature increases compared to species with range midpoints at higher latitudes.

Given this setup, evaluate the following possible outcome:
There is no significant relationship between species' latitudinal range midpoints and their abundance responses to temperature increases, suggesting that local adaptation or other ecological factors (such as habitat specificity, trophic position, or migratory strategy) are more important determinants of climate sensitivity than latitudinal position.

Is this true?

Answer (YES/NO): NO